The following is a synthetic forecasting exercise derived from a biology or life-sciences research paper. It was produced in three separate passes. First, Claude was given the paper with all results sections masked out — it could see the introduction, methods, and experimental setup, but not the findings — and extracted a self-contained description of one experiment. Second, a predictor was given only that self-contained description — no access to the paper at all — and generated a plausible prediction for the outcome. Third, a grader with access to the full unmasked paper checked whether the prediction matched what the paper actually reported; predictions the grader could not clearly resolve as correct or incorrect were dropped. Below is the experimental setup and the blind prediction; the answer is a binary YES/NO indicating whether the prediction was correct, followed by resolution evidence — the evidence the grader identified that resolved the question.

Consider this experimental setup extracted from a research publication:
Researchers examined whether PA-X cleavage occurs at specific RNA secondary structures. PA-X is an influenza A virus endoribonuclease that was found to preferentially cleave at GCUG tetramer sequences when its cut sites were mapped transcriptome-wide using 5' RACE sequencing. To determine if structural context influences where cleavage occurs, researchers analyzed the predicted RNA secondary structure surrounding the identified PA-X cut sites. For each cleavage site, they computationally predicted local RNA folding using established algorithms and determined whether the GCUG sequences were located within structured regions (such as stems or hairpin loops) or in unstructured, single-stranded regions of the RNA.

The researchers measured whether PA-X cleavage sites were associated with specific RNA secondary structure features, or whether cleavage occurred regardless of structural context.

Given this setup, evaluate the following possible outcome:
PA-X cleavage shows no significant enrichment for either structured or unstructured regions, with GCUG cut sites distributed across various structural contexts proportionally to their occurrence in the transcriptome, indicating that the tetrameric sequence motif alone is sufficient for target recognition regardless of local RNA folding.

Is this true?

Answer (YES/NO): NO